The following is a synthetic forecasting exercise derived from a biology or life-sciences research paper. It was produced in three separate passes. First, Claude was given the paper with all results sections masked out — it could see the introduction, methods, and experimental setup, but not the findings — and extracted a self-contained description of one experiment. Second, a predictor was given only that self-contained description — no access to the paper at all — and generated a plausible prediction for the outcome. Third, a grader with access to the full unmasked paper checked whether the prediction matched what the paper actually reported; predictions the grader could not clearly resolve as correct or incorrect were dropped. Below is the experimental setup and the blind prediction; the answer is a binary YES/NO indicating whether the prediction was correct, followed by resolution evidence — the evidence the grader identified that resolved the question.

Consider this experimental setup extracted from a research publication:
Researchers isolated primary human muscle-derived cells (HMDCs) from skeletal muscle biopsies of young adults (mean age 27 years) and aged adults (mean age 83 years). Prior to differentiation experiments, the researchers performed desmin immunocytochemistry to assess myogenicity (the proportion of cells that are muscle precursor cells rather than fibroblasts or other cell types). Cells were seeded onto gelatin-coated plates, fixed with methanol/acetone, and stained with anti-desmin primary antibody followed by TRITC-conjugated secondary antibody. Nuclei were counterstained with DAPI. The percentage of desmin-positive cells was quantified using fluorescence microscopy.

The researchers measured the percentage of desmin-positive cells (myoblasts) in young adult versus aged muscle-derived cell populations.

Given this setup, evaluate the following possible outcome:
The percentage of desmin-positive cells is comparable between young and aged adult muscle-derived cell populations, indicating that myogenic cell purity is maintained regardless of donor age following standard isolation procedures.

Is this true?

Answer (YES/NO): YES